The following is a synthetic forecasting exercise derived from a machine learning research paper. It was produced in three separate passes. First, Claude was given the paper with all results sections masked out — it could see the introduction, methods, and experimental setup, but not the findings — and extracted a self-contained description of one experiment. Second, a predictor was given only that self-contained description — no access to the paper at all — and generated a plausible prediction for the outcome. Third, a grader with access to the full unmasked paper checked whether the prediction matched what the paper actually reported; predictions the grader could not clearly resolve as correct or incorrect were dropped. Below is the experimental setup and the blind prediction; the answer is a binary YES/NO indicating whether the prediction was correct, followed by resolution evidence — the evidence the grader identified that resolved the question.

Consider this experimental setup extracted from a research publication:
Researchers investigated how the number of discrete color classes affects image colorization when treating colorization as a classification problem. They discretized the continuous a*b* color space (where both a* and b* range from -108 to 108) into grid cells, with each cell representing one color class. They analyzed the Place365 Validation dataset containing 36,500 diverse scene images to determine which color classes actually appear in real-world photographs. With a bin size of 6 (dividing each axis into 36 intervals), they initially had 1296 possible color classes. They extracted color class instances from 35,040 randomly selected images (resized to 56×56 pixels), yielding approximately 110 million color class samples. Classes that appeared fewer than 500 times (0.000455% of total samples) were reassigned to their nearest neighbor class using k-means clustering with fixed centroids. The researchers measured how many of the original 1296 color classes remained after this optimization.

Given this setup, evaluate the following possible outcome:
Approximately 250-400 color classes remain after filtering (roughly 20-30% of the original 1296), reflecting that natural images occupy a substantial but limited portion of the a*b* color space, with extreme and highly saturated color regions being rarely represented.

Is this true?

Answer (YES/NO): NO